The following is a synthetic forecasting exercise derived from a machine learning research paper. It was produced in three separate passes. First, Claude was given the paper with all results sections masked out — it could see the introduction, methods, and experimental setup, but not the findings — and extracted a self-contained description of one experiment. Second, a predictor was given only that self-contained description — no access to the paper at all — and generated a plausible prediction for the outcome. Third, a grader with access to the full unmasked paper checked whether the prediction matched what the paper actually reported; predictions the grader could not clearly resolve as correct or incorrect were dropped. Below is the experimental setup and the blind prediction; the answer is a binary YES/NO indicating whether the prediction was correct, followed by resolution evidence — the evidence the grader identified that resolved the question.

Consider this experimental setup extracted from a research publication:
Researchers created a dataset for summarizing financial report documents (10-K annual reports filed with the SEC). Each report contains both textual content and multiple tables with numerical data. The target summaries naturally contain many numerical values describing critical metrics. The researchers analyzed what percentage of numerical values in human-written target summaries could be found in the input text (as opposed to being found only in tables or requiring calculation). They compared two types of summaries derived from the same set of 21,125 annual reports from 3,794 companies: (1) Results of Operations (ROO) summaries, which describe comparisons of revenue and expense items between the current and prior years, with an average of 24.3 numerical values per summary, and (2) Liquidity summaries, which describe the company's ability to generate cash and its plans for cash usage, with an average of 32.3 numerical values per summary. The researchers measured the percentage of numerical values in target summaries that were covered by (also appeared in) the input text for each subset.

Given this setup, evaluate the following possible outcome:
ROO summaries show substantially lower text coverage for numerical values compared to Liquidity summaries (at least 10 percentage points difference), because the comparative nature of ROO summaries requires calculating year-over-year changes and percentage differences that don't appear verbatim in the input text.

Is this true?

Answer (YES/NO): YES